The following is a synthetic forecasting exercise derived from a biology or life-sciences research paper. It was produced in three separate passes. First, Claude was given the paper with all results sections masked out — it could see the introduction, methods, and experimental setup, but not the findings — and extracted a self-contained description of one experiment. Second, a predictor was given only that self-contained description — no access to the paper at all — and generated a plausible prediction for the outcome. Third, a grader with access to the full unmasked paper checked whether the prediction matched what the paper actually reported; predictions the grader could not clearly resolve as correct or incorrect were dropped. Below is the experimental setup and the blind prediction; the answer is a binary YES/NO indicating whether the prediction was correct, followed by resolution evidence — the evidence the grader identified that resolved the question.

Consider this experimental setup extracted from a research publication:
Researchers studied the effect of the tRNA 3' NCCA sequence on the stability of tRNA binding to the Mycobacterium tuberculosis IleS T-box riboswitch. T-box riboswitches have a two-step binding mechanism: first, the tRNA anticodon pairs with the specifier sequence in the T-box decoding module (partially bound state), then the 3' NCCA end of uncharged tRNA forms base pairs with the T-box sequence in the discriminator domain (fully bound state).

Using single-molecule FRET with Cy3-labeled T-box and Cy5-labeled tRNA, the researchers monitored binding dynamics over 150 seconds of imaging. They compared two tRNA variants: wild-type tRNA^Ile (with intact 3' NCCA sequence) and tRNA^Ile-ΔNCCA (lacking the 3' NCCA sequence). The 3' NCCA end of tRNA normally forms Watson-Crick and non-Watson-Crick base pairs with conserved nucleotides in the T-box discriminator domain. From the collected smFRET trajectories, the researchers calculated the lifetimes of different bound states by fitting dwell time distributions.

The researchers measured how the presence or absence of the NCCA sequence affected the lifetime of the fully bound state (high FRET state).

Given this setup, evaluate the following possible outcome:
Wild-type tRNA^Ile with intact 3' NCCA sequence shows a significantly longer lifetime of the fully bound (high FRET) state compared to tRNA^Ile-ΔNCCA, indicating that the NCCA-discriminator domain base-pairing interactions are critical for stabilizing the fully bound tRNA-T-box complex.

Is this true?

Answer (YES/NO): YES